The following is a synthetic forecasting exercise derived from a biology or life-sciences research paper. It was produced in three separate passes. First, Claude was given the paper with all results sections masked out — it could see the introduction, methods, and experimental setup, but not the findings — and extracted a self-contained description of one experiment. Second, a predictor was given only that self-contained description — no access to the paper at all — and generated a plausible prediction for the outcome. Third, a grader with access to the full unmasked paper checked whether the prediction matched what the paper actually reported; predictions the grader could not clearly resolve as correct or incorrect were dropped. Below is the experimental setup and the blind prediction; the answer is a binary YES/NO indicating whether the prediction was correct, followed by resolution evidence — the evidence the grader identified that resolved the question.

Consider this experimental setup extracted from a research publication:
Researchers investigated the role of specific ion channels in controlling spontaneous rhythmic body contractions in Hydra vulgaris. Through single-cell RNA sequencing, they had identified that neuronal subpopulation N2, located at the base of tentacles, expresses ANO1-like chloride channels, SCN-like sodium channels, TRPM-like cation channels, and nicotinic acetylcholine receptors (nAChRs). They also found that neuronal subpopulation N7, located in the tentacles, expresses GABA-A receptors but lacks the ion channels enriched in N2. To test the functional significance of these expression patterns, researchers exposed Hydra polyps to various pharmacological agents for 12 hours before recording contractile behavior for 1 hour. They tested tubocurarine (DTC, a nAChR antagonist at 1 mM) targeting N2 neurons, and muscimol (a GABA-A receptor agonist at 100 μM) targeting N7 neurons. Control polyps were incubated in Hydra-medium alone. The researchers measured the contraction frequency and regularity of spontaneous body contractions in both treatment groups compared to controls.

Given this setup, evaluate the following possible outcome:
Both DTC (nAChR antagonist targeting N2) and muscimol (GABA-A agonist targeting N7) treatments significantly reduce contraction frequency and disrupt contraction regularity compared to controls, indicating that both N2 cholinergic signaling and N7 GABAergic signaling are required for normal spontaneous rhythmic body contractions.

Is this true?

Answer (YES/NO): NO